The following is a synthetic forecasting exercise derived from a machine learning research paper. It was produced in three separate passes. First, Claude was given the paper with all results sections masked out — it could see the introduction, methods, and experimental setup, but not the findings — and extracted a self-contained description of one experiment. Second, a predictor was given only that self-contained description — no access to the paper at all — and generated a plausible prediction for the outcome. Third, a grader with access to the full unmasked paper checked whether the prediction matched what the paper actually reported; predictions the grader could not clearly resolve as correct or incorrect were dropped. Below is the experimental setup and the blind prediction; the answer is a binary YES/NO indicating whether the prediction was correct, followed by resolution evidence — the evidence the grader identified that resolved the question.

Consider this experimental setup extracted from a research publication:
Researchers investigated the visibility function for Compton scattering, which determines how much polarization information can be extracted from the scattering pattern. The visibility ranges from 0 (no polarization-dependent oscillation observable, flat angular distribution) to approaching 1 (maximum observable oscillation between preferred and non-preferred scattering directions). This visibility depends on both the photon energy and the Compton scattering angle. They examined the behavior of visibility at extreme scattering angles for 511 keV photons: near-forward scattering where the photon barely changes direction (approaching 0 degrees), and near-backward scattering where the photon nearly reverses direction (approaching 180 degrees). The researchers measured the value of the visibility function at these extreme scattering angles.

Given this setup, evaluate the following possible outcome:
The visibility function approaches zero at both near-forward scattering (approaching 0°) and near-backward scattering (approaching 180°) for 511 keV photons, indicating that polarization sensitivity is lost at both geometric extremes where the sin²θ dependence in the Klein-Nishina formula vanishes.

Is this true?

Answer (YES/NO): YES